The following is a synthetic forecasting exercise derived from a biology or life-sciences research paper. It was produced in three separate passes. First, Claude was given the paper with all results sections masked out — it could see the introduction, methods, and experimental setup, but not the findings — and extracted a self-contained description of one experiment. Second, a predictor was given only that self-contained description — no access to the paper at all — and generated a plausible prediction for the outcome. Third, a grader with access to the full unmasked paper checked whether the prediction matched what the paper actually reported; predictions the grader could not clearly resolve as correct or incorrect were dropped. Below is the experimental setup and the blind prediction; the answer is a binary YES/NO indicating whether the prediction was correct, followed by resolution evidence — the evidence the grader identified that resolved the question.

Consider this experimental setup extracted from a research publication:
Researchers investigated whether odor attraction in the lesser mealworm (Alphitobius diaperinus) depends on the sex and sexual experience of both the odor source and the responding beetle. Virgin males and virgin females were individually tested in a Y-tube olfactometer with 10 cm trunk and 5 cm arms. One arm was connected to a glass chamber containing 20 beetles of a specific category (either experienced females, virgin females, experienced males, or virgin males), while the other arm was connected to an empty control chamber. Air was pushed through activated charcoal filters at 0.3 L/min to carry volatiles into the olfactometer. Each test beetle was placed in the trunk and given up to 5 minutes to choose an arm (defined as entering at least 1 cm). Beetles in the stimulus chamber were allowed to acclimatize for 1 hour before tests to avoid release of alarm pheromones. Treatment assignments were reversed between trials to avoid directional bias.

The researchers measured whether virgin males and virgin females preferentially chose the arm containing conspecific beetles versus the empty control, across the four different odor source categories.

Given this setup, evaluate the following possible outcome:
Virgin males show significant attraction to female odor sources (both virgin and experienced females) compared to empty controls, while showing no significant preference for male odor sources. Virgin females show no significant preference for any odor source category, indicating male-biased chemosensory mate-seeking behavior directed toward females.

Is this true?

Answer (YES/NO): NO